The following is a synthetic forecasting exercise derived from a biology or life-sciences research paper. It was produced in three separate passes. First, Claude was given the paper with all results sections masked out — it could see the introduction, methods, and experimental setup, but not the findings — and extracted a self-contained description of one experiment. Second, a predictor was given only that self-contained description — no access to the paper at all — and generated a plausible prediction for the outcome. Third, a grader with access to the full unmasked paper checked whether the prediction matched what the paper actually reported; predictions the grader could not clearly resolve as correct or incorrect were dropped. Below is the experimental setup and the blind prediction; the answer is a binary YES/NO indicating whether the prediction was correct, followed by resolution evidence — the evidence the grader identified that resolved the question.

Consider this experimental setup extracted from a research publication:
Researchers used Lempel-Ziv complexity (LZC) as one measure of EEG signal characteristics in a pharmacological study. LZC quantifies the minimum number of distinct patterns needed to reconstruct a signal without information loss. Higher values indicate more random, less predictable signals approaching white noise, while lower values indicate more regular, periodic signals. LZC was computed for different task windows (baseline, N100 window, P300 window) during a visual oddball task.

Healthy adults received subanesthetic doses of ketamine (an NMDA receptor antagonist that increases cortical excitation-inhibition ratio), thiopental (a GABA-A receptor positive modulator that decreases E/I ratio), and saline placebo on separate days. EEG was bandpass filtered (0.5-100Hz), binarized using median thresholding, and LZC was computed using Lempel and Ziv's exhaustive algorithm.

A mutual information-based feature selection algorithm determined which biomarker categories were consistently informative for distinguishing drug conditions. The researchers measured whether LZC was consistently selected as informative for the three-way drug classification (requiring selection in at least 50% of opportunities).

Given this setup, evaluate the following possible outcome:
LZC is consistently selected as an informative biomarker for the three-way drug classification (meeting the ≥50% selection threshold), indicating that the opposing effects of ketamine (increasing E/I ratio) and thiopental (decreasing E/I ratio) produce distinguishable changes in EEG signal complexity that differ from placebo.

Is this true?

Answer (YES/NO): NO